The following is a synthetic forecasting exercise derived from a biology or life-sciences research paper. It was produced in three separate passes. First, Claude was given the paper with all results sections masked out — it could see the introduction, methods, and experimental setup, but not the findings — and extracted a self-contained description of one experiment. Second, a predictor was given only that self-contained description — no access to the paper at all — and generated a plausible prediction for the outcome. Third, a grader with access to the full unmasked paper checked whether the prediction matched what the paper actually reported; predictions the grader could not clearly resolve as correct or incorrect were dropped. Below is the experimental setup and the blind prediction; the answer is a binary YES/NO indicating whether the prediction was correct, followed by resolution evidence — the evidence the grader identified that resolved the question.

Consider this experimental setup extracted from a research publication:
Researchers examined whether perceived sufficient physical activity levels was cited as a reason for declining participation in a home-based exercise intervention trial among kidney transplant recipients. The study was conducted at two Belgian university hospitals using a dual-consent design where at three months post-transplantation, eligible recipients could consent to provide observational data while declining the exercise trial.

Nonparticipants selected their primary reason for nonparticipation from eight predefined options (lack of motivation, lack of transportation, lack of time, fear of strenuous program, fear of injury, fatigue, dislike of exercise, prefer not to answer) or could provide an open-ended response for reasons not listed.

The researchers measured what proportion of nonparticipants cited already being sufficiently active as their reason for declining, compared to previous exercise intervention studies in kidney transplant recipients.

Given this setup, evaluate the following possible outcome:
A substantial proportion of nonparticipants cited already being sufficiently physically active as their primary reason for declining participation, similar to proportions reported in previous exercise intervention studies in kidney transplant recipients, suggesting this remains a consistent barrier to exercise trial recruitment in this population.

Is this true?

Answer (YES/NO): YES